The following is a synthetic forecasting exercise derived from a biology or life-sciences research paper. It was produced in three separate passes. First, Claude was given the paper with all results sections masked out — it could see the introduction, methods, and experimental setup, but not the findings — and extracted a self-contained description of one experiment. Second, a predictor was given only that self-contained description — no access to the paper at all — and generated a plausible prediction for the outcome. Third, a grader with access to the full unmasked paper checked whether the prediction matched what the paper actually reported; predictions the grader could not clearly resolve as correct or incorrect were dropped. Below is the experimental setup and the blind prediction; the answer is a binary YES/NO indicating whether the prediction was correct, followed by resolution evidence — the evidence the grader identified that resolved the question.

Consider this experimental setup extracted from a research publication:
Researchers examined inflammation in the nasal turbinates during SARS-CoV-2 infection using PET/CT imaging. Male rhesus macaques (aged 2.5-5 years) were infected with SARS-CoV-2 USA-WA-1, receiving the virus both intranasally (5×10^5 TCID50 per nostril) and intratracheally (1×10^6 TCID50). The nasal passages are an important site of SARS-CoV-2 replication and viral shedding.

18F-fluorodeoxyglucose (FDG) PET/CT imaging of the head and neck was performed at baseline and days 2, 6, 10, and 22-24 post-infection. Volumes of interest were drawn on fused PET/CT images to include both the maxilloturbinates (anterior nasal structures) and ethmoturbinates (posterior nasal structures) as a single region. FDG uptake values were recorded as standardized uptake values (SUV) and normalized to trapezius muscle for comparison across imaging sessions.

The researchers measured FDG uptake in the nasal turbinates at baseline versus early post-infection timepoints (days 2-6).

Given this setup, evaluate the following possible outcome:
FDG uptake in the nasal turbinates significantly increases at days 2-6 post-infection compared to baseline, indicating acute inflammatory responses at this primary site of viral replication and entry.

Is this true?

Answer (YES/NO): NO